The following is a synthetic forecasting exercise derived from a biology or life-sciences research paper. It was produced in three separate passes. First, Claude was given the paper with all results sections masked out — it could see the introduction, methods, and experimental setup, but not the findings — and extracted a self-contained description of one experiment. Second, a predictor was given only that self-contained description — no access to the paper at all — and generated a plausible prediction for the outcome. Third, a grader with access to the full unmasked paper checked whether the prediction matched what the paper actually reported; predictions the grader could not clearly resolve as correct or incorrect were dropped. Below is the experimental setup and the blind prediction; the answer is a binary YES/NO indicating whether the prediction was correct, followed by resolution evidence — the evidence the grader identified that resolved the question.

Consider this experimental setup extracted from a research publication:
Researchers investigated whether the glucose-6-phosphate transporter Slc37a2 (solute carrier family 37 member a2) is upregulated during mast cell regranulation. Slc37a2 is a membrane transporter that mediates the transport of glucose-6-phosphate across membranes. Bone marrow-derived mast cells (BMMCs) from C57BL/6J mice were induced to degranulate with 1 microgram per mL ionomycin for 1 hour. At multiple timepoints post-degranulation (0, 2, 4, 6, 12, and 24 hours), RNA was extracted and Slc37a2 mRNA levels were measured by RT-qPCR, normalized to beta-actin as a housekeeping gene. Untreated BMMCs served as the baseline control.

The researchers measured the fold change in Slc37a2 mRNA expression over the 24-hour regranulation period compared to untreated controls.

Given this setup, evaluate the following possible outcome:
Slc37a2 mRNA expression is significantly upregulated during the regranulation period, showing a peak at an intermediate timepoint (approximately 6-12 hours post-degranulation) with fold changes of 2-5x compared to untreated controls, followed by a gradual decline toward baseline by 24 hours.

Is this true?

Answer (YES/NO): NO